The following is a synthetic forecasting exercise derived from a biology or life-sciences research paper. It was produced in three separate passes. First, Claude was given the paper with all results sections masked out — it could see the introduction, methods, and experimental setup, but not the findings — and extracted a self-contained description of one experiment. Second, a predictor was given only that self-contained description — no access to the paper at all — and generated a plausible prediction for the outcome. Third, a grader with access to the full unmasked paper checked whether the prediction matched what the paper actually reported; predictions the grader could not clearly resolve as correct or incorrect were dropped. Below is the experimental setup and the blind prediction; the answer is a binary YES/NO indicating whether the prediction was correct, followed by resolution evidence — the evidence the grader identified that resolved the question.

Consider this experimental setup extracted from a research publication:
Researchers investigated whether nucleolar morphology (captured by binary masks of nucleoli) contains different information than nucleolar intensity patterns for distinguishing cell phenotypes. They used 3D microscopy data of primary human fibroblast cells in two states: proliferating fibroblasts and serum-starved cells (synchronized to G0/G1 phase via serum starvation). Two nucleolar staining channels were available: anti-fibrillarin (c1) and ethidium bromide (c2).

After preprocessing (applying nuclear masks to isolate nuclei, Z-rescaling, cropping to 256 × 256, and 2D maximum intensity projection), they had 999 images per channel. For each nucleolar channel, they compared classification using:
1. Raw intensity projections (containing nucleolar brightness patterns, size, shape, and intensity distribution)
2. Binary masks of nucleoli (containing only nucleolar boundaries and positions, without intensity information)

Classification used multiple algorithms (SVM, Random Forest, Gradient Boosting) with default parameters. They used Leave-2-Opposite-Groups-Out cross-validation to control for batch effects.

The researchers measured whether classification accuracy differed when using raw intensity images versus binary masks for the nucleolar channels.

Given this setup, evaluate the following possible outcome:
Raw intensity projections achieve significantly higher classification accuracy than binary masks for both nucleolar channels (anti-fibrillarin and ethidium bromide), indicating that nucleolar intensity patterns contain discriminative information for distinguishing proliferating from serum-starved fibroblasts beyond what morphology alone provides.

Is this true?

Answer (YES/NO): YES